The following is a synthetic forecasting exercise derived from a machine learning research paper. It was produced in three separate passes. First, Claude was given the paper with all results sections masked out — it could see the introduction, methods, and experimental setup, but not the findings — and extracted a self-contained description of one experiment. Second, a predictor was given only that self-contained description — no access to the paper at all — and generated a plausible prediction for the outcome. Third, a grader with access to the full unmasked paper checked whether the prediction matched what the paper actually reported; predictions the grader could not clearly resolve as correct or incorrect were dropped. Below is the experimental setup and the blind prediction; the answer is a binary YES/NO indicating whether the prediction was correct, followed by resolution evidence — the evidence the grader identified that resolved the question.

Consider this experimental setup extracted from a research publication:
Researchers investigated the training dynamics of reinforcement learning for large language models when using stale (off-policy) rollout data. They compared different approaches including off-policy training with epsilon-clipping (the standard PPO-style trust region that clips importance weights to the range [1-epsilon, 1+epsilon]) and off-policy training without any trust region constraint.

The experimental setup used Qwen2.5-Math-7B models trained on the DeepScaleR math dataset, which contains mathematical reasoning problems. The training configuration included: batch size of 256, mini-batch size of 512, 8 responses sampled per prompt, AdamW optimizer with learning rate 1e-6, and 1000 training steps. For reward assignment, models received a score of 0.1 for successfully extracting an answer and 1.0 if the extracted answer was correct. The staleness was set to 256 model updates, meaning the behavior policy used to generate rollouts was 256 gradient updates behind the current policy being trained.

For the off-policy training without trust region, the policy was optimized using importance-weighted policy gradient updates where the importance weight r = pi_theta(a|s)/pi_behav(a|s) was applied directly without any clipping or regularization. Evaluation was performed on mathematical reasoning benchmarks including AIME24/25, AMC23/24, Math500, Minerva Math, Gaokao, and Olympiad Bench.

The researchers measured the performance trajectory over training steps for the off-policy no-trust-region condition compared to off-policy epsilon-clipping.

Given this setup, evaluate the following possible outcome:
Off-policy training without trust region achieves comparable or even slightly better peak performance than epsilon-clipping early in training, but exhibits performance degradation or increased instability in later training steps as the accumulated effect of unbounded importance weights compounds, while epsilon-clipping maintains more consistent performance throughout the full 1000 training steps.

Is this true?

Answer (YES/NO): NO